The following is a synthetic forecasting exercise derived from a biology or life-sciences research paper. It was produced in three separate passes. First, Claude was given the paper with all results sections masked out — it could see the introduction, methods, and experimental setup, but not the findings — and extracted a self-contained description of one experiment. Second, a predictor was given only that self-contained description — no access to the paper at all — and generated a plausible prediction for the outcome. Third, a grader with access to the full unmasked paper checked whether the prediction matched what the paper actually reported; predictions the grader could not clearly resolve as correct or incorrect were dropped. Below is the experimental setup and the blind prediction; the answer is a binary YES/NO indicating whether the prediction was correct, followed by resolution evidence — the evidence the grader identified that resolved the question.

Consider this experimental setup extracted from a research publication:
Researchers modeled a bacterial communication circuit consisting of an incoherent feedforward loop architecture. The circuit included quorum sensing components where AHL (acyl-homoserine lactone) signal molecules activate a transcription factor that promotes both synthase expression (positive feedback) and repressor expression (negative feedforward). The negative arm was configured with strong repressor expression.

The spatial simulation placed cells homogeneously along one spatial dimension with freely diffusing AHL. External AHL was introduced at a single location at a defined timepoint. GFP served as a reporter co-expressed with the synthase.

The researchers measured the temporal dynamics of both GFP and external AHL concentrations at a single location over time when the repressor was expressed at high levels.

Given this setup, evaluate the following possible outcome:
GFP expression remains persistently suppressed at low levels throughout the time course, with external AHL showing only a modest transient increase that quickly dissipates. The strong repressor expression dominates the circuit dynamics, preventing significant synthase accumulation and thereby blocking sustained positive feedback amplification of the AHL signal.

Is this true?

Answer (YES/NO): NO